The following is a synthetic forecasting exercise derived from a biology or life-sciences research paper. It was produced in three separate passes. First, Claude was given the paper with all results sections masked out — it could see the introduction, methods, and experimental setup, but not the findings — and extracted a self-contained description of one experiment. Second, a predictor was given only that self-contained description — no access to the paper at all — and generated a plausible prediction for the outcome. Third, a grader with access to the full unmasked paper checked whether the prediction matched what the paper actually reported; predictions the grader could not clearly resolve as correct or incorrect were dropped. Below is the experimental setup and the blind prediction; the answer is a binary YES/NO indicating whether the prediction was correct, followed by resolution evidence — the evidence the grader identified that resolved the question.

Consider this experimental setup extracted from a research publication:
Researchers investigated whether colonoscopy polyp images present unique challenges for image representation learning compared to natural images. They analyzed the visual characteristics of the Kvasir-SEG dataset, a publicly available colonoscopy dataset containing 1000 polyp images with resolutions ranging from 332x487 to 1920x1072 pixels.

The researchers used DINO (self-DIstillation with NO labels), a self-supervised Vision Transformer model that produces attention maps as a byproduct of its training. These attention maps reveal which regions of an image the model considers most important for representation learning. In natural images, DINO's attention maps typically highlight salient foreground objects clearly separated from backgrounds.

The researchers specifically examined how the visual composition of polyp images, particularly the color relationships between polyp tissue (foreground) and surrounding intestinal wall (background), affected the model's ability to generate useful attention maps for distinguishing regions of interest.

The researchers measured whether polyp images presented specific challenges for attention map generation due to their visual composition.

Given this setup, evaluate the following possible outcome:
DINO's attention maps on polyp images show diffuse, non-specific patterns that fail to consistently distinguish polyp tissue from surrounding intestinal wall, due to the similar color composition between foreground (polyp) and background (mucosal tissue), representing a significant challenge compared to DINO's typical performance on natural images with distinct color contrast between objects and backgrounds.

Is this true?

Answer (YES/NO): NO